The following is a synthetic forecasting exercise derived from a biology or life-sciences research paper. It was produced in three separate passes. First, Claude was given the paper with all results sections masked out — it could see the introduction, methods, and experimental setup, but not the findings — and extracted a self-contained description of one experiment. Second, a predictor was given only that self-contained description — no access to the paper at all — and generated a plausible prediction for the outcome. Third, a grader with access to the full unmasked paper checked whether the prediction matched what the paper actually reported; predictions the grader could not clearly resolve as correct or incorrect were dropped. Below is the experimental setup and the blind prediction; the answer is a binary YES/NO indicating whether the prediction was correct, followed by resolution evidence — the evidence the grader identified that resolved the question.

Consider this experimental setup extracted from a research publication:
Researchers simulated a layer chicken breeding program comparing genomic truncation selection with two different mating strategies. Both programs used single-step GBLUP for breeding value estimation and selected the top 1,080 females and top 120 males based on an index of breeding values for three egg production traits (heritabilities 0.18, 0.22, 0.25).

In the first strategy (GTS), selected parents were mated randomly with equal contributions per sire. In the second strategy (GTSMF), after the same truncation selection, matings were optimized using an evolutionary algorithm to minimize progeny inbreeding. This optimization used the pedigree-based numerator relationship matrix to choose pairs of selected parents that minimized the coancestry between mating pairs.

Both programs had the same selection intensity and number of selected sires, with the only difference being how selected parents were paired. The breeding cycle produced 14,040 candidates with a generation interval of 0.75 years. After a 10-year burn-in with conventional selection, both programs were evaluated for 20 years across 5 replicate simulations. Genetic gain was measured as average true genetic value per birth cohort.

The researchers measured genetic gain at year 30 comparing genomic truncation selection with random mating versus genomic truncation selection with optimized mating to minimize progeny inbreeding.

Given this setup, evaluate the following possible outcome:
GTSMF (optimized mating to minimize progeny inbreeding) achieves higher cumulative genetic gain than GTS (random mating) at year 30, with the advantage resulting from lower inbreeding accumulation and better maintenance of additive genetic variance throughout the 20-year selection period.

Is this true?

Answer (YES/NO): NO